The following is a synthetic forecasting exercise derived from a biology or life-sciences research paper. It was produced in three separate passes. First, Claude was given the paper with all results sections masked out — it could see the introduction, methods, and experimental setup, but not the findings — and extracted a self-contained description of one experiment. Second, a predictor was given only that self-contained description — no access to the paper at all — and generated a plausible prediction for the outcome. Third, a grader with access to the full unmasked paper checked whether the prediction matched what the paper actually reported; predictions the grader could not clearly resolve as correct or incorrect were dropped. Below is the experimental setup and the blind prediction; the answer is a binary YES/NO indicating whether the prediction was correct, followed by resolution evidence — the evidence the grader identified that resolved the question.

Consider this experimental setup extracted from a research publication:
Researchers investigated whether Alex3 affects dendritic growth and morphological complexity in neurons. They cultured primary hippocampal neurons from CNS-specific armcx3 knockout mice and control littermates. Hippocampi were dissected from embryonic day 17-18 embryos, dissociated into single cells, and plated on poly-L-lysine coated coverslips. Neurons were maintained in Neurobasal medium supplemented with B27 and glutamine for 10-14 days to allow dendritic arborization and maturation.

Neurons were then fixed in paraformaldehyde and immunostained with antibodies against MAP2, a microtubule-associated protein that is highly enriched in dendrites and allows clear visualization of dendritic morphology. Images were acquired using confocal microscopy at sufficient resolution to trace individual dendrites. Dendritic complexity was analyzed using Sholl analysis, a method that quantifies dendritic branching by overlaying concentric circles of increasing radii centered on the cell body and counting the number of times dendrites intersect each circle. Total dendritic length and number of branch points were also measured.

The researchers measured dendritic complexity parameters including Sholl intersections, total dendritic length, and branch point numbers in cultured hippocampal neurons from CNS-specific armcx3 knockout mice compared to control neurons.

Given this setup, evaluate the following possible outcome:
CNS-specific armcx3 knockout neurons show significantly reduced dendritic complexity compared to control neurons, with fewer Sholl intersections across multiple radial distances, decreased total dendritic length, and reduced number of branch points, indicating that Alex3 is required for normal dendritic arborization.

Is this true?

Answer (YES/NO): YES